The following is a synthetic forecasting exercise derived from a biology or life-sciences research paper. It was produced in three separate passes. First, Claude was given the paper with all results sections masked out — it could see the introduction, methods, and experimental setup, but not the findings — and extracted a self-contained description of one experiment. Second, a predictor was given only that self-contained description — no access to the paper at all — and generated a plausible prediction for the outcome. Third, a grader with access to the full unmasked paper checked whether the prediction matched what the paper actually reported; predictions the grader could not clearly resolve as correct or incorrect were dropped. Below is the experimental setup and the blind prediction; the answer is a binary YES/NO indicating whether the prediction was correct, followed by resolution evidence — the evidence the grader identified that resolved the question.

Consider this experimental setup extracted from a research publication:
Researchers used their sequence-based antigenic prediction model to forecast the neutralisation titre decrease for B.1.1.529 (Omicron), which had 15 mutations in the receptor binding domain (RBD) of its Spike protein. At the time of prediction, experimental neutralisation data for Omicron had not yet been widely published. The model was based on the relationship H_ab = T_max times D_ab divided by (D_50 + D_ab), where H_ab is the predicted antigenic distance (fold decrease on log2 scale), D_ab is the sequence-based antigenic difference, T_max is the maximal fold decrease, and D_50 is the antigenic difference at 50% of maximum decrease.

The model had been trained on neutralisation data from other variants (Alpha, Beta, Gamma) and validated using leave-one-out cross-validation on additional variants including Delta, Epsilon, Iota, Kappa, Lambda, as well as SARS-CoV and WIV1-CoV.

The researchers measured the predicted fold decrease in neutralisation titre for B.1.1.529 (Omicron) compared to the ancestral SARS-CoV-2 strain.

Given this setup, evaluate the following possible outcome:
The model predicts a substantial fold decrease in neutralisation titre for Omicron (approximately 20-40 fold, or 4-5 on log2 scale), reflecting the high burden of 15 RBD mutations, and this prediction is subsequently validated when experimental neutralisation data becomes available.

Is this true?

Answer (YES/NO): NO